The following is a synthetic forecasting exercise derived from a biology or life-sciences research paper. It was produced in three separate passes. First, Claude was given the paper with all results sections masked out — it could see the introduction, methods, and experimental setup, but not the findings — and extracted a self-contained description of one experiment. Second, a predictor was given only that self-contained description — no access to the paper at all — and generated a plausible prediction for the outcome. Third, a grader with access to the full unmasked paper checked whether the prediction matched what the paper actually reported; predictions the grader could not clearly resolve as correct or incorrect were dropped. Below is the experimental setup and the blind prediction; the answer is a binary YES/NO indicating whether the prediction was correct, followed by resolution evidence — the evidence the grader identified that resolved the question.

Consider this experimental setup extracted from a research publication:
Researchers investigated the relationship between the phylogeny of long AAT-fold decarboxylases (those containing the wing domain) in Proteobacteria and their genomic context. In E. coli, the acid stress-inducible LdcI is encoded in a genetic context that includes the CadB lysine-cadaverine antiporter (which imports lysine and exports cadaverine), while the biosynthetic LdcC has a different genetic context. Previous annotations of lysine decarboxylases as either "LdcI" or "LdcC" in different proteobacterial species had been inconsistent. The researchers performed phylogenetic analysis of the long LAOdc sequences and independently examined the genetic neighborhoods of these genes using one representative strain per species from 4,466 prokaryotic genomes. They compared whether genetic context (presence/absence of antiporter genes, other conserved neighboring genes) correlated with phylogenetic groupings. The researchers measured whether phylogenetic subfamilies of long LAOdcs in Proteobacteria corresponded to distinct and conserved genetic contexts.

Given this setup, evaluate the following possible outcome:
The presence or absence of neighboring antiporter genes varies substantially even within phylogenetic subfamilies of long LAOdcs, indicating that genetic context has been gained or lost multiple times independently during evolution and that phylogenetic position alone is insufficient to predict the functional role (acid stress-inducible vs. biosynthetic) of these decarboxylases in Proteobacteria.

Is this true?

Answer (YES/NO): NO